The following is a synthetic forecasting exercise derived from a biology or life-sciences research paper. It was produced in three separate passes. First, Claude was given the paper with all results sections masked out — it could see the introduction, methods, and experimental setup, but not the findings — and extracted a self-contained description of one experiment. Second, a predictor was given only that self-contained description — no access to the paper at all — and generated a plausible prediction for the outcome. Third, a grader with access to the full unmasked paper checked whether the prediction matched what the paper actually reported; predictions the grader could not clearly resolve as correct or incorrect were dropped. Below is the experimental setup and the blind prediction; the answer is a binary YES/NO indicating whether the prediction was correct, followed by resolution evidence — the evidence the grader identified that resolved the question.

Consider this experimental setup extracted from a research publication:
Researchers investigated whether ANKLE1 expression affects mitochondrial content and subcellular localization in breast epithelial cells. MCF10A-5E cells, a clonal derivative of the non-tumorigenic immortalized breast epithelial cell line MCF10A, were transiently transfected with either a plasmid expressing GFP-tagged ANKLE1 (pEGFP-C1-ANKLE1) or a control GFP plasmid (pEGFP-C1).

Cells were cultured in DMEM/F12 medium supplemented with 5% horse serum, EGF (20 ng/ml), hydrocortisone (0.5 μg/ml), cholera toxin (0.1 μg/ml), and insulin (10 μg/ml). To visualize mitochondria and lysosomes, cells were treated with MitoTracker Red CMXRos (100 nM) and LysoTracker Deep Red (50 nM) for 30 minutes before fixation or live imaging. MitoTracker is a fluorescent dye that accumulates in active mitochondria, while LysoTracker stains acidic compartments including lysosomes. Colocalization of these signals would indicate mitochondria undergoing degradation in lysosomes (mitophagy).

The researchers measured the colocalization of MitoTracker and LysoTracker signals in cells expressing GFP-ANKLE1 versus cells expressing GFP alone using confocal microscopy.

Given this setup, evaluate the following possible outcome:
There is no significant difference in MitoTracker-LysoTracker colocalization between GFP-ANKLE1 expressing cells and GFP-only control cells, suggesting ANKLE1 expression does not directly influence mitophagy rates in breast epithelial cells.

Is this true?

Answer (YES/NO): NO